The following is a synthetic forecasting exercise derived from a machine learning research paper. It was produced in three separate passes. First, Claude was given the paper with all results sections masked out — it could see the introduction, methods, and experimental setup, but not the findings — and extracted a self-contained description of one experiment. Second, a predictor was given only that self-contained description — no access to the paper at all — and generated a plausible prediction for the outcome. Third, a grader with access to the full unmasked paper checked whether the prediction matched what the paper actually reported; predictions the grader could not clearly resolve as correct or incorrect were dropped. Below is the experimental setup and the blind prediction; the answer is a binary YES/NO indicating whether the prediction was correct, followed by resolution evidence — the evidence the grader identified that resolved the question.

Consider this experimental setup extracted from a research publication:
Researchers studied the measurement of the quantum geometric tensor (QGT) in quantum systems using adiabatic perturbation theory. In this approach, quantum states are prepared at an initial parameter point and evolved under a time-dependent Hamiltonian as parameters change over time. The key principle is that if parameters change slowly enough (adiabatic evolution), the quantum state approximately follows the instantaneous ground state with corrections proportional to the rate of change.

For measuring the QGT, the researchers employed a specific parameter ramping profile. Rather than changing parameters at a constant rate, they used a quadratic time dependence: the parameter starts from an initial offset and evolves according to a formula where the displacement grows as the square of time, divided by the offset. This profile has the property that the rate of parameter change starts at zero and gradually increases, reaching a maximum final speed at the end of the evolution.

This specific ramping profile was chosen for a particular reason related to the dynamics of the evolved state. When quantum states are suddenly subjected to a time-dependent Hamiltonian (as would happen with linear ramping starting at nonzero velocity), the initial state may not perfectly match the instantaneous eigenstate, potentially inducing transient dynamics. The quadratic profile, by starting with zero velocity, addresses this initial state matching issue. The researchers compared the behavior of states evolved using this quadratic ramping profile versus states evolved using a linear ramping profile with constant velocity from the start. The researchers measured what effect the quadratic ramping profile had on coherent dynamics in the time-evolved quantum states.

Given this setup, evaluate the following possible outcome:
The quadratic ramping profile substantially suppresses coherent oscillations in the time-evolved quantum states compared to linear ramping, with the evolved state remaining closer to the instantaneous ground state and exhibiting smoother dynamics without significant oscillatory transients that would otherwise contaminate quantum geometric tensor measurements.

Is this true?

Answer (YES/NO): YES